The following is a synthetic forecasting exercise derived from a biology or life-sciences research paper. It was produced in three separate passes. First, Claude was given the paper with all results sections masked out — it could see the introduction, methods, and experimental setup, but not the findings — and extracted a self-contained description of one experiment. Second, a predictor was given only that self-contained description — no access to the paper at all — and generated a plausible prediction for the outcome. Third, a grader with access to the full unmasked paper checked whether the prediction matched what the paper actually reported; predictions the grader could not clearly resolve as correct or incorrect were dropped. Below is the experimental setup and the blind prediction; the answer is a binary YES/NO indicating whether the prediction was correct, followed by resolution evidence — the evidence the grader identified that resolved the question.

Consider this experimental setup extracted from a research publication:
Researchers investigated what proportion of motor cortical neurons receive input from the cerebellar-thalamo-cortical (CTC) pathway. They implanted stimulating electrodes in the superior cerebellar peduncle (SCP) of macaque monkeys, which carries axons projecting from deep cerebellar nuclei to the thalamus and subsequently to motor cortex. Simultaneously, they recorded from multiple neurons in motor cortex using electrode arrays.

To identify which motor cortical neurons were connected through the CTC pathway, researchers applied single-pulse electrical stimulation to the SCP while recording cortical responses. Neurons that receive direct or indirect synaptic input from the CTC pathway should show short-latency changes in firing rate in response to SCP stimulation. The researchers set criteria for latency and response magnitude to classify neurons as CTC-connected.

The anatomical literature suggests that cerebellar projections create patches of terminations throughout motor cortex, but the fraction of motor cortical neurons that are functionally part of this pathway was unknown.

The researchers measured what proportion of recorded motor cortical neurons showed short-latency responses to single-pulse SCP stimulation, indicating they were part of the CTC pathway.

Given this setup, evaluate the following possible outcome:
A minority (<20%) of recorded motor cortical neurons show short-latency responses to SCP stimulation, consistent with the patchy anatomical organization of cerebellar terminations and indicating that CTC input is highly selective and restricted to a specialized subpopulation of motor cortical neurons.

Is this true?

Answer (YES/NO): NO